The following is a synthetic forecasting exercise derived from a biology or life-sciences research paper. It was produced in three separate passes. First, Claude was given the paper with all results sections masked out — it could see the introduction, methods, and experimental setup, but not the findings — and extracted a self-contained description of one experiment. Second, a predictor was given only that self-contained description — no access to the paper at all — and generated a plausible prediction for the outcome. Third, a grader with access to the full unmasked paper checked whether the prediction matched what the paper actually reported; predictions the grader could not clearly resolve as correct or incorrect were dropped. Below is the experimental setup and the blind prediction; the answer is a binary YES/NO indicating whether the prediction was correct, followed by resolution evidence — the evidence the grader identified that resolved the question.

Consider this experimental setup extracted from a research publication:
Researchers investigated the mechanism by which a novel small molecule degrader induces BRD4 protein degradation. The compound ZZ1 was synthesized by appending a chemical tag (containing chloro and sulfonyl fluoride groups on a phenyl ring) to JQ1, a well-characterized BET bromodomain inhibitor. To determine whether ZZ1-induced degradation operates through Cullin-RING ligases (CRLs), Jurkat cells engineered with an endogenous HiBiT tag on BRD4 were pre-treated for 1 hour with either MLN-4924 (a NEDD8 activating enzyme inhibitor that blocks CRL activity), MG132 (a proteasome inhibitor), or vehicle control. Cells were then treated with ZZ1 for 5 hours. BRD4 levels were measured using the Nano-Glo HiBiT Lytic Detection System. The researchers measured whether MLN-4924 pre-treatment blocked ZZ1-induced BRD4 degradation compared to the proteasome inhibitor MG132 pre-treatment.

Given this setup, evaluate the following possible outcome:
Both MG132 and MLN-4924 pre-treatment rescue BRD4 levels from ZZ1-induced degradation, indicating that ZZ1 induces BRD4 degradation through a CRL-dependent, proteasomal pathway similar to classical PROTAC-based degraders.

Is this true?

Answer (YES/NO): NO